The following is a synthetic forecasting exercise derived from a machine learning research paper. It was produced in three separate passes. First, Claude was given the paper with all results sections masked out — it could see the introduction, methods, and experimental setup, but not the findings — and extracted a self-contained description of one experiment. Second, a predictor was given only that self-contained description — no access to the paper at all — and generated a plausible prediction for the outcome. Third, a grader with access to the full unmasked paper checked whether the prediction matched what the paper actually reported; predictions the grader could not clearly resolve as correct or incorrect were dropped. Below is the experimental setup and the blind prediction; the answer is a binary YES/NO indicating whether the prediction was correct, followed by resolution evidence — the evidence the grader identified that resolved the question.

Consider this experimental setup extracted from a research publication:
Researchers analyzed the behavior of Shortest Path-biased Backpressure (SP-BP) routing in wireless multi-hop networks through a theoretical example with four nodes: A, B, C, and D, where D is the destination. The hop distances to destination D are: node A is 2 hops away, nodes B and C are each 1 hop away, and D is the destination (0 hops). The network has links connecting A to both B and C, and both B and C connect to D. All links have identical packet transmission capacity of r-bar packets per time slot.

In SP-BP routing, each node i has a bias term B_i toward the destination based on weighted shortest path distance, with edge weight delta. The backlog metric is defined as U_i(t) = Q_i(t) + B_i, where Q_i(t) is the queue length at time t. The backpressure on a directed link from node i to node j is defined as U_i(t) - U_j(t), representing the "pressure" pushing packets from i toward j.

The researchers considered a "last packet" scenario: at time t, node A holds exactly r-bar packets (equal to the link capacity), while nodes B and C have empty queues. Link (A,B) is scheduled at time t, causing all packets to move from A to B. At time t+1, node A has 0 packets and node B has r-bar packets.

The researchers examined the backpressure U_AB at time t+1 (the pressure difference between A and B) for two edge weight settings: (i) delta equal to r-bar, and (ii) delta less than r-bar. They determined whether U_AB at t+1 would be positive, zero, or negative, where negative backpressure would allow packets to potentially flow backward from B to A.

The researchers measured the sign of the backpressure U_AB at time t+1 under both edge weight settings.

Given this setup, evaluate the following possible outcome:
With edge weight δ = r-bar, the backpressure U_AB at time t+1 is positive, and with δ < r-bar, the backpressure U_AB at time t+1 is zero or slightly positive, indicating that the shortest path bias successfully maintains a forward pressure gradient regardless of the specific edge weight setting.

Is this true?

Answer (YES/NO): NO